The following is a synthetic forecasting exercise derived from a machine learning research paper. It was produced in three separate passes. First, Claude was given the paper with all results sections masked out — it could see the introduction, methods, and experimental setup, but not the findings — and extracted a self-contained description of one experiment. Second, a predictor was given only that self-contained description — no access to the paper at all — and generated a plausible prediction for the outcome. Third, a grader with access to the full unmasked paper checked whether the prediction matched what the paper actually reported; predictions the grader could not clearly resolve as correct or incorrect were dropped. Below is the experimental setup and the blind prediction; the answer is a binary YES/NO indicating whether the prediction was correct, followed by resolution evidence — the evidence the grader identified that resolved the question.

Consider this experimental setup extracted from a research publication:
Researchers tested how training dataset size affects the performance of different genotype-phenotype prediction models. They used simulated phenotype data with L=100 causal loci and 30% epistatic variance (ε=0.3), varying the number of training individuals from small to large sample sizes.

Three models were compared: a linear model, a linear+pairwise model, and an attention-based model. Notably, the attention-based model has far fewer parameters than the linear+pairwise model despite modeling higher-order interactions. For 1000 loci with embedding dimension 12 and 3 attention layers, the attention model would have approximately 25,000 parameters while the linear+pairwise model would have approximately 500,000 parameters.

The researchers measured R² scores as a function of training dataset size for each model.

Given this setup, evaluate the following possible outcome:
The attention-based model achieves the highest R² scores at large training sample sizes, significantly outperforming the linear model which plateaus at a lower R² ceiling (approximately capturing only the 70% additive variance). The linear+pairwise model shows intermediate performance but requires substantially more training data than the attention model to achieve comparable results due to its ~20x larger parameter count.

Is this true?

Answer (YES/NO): NO